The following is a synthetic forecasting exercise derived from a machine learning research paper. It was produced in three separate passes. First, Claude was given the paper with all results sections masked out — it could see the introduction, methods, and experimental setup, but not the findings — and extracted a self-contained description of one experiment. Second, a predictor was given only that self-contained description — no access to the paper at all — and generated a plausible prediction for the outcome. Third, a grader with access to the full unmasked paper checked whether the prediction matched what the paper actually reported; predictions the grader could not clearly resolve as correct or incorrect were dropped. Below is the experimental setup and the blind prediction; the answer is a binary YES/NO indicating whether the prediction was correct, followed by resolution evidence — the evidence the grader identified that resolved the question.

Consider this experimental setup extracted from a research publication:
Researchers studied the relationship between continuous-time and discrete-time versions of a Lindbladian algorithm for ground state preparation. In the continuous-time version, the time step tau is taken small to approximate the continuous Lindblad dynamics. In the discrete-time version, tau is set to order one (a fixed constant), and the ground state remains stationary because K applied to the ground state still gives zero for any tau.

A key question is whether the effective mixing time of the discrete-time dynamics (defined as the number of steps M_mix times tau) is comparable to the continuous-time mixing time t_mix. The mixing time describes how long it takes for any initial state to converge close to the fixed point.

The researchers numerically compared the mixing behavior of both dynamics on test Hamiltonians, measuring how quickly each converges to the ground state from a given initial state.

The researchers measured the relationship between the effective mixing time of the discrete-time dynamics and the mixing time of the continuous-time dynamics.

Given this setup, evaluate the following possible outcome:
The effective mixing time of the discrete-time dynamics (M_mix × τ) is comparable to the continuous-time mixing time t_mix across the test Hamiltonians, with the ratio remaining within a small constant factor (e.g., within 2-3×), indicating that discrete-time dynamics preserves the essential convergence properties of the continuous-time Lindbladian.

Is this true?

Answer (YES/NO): YES